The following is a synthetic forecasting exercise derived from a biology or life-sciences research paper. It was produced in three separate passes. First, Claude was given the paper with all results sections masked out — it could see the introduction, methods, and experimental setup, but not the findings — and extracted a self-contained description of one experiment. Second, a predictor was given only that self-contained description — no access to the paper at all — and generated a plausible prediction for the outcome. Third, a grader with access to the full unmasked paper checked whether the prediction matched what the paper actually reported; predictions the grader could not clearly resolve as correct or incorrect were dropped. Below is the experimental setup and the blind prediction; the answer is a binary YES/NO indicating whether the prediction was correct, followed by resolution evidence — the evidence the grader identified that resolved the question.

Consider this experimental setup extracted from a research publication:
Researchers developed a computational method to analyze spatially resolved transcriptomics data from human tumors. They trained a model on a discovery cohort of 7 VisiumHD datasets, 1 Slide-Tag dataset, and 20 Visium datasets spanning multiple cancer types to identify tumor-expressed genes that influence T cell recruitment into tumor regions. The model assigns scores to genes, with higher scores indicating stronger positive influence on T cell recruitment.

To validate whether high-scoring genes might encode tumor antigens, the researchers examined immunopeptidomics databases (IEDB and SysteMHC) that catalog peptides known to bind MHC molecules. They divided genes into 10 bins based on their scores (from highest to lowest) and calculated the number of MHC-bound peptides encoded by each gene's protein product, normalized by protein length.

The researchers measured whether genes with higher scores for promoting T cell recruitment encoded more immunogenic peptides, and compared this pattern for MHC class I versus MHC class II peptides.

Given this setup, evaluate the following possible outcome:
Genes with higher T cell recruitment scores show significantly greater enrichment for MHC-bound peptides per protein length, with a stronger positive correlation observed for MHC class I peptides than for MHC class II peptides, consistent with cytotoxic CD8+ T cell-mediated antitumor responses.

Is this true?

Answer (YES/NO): YES